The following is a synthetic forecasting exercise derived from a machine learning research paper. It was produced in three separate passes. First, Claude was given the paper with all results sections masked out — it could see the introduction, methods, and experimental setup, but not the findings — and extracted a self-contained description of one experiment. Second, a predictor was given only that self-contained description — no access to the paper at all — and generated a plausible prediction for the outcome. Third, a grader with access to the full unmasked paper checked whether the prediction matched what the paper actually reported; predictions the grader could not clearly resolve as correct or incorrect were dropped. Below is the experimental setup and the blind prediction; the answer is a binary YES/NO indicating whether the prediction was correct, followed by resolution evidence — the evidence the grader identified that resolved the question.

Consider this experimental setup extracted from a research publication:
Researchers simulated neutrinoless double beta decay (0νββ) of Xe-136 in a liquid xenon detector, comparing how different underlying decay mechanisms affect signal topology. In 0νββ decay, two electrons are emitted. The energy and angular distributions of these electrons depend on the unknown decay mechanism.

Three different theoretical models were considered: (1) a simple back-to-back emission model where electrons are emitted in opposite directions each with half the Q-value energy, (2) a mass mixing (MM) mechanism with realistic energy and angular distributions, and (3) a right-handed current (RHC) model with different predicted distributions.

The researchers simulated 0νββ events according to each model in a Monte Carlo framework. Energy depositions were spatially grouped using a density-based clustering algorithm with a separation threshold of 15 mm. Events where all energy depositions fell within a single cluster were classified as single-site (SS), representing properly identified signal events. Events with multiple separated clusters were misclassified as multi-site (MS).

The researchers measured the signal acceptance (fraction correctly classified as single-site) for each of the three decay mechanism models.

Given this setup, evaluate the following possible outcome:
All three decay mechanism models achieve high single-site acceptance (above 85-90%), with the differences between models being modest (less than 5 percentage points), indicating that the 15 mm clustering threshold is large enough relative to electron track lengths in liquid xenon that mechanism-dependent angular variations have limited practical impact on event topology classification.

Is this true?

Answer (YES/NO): YES